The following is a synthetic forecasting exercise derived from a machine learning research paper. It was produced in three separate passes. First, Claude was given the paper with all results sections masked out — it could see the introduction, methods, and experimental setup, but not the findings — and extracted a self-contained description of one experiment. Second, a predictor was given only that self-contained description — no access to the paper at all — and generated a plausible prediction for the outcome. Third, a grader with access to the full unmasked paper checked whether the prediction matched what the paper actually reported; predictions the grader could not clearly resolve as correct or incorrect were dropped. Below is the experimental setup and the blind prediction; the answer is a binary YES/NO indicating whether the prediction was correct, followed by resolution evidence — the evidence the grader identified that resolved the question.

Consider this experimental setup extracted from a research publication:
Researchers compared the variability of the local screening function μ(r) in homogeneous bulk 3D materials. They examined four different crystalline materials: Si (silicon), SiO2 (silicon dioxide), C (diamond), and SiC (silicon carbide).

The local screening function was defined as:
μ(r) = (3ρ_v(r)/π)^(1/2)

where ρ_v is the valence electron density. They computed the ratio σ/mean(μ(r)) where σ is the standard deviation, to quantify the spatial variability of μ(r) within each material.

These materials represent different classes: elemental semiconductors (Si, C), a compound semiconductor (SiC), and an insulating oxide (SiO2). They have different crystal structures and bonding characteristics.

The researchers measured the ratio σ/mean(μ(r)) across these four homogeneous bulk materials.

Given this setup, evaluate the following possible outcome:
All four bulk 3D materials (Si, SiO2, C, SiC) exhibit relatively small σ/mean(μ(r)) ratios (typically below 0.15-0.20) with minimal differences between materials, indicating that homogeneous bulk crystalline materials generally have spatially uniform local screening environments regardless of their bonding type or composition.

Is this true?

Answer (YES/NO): YES